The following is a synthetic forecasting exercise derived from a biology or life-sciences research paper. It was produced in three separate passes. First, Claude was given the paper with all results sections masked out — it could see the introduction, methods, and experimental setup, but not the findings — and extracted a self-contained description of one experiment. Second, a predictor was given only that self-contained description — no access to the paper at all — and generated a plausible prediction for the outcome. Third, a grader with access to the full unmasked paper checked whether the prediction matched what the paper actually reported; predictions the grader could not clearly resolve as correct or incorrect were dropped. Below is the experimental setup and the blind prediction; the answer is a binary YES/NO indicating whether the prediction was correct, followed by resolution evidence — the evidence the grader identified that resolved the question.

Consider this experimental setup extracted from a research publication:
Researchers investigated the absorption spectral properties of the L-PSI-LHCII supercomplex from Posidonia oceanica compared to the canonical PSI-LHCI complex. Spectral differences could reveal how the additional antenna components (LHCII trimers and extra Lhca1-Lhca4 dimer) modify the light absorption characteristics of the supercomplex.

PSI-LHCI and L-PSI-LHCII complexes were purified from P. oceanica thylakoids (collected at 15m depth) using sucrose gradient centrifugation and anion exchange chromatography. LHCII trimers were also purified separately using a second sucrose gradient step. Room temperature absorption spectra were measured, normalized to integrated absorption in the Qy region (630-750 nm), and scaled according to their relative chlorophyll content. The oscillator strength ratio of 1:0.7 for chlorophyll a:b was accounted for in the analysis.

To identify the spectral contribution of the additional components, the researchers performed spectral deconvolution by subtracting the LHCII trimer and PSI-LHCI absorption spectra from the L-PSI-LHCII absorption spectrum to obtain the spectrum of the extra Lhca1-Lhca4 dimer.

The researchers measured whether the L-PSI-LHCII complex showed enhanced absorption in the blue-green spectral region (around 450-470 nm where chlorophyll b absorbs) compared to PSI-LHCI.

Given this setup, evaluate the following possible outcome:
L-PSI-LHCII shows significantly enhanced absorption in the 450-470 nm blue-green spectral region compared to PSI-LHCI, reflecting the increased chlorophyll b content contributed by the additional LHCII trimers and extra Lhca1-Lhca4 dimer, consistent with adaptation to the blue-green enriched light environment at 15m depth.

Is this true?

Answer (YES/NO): YES